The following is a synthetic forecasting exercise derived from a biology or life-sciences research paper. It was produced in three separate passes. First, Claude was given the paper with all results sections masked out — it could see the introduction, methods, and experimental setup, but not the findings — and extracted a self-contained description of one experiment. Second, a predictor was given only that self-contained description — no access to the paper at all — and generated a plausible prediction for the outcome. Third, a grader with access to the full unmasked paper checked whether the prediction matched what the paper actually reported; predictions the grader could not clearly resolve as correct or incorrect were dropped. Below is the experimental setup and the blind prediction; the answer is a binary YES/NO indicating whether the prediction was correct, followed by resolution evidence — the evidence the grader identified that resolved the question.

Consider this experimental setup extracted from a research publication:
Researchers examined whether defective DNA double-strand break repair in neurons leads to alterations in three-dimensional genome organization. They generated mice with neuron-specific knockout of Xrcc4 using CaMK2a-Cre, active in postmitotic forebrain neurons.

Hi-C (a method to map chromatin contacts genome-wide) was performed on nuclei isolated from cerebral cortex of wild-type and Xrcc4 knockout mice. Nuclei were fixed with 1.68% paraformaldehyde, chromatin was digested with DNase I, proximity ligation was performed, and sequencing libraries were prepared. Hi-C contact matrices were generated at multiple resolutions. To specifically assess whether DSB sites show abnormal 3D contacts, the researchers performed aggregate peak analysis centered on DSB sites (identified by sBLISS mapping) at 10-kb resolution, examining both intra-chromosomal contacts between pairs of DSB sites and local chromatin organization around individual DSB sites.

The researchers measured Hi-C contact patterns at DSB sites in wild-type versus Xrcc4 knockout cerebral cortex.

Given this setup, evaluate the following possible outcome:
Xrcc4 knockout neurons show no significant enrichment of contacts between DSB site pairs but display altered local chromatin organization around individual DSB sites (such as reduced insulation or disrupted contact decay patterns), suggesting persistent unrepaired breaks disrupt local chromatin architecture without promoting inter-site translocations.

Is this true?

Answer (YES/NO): NO